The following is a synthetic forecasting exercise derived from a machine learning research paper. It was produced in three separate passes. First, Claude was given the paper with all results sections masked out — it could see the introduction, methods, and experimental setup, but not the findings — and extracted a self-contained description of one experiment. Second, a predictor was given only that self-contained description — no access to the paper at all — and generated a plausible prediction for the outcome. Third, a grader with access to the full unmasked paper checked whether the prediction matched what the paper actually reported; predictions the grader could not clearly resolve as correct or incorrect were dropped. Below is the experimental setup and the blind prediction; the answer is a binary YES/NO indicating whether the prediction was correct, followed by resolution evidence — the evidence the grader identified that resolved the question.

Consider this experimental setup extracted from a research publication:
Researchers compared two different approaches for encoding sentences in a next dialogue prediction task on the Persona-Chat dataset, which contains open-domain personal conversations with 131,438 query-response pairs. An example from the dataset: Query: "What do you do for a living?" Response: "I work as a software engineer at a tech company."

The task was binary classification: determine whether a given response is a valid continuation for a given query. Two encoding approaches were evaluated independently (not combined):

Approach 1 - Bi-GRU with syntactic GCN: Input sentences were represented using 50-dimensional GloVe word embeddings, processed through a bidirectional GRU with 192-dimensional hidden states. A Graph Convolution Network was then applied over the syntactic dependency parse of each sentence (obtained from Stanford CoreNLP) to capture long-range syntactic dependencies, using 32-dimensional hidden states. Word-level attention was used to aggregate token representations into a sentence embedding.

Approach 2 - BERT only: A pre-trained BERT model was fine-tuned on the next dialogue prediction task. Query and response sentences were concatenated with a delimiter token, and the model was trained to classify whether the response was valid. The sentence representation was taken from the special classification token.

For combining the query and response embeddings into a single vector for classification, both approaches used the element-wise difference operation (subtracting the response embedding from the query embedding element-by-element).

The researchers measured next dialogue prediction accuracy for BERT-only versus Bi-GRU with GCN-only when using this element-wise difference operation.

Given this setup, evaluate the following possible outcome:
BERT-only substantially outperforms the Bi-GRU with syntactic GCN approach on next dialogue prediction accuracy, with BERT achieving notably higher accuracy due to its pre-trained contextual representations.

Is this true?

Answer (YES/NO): NO